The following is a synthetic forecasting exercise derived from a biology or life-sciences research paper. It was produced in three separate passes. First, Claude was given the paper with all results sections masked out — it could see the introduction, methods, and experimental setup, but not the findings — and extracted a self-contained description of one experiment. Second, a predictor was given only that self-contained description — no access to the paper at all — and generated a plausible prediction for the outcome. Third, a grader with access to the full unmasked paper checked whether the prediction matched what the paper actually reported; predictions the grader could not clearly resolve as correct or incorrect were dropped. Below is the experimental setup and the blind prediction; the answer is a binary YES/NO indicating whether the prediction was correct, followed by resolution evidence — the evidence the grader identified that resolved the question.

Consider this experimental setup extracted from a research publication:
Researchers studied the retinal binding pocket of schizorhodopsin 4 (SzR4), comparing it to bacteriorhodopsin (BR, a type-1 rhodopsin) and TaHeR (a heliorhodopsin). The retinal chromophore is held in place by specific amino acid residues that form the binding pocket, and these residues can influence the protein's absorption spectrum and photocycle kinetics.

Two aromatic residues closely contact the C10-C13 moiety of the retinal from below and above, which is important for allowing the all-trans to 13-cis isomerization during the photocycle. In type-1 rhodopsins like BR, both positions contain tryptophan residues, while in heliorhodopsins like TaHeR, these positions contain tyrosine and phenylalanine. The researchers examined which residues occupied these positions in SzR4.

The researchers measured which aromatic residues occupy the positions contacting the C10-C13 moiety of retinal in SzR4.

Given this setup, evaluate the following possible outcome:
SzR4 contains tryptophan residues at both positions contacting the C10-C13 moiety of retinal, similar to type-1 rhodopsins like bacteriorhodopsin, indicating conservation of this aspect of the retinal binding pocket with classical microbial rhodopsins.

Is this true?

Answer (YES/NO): NO